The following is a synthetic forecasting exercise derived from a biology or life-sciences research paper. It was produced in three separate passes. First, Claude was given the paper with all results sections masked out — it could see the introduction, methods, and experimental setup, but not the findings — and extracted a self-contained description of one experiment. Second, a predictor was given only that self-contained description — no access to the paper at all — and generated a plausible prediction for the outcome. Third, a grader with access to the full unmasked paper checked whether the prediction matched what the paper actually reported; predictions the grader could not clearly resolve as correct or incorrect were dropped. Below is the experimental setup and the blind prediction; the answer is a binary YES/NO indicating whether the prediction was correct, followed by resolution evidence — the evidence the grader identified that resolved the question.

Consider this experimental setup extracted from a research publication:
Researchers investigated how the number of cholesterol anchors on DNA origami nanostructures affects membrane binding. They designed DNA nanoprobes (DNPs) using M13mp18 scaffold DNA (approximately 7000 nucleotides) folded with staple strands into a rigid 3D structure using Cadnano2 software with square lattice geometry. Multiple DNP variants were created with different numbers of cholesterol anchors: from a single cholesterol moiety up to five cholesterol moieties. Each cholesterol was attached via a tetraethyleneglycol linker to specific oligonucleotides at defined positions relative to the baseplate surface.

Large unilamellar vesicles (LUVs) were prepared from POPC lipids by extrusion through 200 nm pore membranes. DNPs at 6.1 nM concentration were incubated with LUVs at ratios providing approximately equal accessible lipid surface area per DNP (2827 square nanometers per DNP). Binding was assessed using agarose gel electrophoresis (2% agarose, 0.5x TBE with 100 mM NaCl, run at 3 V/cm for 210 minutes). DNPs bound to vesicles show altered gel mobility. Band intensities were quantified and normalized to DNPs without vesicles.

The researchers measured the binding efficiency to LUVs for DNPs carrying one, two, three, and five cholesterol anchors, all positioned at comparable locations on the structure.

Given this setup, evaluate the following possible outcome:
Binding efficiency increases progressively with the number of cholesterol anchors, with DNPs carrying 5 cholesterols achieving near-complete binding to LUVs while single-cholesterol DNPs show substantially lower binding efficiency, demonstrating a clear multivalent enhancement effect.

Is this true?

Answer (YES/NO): NO